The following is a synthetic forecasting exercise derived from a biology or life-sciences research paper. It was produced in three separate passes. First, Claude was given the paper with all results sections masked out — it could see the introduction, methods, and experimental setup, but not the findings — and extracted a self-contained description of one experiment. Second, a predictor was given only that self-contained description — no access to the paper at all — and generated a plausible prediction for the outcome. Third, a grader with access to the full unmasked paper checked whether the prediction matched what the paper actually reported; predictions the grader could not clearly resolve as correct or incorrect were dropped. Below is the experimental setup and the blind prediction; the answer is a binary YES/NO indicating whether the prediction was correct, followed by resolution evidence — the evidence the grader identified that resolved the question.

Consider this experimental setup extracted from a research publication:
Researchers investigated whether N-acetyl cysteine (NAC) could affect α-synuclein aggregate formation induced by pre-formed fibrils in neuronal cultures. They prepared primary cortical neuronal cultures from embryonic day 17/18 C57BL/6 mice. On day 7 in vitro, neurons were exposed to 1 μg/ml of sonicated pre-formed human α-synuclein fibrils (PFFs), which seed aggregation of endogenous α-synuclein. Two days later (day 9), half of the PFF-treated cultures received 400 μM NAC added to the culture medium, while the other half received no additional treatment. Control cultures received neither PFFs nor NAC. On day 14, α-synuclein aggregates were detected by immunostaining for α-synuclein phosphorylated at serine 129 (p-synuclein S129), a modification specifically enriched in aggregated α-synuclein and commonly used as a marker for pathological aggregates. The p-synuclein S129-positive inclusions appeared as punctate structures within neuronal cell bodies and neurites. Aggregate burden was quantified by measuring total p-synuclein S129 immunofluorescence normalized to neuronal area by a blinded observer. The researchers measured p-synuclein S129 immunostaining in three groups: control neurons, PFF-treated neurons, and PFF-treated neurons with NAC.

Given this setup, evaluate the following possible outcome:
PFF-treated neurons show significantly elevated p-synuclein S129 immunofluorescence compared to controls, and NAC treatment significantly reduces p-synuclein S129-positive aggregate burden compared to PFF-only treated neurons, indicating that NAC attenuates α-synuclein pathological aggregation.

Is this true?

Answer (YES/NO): YES